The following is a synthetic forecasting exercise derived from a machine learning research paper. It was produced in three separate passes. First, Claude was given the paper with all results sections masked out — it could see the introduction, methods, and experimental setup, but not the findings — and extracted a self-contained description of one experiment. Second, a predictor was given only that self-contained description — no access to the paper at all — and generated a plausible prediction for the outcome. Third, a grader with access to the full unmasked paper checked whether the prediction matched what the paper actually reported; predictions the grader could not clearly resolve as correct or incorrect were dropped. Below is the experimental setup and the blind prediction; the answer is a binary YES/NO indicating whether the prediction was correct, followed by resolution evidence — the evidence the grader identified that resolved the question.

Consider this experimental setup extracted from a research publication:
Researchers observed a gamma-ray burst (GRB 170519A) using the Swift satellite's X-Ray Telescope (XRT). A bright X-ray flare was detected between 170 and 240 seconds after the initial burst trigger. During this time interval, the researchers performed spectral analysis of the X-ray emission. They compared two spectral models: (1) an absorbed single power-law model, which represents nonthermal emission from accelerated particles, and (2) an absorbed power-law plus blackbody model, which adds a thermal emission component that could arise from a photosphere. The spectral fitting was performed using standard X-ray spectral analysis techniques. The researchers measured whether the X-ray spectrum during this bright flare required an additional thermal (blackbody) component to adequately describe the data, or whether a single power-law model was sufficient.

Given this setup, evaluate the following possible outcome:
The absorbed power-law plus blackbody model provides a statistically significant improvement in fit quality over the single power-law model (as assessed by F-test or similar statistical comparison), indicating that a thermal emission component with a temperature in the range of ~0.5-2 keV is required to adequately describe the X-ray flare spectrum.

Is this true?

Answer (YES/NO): NO